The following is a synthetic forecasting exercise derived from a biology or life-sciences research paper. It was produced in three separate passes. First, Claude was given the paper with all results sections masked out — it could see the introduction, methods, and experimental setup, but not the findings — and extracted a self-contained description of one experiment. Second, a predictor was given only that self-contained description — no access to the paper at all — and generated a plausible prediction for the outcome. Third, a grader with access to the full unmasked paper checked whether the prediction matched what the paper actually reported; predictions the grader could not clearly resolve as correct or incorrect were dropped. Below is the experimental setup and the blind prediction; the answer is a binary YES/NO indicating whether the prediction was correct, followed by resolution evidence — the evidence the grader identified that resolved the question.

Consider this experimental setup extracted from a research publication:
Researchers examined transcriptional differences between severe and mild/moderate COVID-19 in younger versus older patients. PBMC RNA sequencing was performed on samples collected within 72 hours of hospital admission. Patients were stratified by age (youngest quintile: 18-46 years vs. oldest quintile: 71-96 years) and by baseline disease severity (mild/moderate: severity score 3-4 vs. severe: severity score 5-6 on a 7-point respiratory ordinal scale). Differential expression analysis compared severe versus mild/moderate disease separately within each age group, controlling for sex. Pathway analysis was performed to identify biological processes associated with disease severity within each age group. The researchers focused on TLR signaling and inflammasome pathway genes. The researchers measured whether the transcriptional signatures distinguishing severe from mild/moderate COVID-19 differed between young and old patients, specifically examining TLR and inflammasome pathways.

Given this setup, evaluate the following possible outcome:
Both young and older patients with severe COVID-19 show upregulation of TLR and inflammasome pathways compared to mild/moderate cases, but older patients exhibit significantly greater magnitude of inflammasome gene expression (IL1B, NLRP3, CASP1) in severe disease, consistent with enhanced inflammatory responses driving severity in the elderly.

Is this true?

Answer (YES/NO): NO